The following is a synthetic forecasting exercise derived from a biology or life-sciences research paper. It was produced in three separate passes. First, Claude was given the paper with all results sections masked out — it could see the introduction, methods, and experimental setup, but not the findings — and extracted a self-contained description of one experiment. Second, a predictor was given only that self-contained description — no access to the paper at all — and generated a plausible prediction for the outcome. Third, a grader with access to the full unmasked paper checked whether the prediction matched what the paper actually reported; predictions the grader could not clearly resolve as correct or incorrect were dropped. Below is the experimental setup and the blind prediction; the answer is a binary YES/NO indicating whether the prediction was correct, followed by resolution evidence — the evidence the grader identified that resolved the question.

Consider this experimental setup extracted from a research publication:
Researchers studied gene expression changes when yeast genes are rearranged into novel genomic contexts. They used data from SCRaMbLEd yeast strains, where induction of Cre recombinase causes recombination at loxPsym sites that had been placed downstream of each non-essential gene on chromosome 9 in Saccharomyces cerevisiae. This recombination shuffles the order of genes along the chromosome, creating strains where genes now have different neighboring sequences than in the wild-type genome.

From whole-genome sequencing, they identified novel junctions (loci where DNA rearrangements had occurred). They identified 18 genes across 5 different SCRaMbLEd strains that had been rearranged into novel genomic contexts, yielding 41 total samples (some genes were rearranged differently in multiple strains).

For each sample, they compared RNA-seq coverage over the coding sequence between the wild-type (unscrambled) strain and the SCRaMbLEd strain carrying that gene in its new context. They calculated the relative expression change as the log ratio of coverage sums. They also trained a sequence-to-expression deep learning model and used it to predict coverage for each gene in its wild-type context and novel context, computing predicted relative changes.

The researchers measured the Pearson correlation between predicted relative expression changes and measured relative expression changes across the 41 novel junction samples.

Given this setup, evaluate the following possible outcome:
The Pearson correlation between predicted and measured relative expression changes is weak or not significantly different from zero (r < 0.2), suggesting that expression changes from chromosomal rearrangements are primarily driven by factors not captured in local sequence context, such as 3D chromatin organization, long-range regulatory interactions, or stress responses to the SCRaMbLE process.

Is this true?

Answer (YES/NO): NO